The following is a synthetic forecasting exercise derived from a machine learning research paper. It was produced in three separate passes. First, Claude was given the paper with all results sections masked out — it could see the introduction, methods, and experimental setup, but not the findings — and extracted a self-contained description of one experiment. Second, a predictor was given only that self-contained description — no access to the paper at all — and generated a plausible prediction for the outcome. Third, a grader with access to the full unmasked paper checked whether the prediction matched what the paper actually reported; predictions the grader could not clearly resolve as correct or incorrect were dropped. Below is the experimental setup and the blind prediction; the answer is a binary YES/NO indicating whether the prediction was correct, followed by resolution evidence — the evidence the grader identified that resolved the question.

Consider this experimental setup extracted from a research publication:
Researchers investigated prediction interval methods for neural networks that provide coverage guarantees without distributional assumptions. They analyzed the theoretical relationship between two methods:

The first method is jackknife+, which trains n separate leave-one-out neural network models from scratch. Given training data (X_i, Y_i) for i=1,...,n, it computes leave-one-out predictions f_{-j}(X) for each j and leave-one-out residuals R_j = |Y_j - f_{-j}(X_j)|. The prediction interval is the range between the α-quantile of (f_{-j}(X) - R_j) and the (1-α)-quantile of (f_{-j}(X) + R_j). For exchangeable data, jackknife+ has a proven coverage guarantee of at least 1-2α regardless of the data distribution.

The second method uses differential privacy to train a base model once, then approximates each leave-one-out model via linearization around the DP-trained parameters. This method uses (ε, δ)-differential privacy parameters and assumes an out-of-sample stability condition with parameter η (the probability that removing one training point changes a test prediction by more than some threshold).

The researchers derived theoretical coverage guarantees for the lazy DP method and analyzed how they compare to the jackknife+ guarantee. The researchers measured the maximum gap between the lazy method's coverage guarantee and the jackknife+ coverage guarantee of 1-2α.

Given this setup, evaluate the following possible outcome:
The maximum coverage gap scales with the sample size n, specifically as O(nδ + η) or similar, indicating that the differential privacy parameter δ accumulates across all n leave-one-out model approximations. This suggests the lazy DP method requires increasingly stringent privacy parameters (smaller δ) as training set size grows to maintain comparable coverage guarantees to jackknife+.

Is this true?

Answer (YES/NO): NO